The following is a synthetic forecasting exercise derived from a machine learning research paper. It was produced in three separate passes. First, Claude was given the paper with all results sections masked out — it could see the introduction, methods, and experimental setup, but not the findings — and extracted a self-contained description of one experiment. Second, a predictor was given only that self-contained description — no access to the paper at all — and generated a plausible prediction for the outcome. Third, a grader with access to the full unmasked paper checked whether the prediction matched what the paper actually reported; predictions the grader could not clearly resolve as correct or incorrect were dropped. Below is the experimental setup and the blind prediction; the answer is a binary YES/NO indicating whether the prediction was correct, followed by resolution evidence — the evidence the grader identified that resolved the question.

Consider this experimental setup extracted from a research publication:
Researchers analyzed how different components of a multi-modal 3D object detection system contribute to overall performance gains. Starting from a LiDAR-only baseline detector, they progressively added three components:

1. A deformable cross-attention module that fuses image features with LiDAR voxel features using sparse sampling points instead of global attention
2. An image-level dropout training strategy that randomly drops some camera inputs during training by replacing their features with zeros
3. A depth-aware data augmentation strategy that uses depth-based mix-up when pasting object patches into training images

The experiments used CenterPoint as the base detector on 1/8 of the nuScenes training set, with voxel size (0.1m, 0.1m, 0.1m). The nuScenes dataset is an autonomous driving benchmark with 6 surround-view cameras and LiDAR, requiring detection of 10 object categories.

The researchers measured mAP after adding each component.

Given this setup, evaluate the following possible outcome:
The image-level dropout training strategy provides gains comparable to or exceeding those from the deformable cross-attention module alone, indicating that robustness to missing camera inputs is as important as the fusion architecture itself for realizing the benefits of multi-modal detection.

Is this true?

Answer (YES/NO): NO